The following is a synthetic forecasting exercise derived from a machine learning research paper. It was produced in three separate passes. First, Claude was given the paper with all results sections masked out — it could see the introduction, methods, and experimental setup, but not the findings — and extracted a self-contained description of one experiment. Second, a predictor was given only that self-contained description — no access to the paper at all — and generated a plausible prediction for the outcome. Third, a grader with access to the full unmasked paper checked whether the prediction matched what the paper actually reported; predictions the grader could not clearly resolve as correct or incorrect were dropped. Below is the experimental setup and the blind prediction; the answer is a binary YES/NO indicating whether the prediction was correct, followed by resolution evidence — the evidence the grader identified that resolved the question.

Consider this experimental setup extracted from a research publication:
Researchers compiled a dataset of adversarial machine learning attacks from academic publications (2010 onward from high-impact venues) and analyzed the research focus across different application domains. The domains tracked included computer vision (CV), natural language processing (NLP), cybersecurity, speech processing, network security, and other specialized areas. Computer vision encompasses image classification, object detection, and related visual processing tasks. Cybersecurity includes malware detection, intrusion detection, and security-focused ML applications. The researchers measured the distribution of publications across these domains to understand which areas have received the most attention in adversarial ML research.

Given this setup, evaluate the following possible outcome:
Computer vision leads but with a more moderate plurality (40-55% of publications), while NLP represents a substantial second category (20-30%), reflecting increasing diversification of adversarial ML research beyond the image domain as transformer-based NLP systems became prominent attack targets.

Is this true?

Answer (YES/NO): NO